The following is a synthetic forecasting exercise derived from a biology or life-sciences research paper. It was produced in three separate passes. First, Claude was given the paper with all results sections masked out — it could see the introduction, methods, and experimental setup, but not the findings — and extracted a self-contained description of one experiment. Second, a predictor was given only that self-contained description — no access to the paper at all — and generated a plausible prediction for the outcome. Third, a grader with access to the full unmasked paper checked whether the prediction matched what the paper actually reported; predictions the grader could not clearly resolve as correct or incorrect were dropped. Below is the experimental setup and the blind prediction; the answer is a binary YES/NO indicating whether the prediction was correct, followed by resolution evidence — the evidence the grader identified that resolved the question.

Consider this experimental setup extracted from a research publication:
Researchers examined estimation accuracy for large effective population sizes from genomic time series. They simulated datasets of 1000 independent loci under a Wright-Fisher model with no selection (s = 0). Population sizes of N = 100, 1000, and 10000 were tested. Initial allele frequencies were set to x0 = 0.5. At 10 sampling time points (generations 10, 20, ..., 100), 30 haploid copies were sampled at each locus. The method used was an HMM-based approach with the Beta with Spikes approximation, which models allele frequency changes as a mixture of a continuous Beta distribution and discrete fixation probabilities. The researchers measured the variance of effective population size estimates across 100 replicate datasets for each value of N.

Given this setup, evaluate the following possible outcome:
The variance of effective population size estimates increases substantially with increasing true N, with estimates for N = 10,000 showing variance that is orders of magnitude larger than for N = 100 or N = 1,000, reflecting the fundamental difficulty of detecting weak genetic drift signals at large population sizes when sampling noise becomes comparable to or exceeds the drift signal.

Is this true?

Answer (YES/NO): NO